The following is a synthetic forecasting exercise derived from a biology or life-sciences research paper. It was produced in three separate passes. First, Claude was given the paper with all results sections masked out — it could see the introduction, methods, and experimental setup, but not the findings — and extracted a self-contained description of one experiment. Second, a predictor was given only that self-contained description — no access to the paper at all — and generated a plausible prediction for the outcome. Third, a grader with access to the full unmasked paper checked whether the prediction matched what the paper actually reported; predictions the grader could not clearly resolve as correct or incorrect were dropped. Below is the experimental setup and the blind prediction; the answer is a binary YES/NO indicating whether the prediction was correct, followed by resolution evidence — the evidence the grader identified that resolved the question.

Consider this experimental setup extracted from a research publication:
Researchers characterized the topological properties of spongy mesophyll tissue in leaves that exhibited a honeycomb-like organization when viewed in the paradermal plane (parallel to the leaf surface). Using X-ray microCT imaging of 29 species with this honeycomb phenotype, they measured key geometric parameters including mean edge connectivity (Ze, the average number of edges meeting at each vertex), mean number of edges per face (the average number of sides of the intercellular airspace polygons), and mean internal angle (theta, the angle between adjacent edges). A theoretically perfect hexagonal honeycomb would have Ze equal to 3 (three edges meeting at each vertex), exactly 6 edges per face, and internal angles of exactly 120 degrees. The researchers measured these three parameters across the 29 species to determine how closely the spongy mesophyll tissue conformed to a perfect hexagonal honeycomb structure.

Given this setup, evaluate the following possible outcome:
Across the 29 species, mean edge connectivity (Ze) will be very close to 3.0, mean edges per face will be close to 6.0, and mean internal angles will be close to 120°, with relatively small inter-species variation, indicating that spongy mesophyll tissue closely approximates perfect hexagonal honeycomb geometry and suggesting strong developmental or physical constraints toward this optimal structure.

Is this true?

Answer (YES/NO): YES